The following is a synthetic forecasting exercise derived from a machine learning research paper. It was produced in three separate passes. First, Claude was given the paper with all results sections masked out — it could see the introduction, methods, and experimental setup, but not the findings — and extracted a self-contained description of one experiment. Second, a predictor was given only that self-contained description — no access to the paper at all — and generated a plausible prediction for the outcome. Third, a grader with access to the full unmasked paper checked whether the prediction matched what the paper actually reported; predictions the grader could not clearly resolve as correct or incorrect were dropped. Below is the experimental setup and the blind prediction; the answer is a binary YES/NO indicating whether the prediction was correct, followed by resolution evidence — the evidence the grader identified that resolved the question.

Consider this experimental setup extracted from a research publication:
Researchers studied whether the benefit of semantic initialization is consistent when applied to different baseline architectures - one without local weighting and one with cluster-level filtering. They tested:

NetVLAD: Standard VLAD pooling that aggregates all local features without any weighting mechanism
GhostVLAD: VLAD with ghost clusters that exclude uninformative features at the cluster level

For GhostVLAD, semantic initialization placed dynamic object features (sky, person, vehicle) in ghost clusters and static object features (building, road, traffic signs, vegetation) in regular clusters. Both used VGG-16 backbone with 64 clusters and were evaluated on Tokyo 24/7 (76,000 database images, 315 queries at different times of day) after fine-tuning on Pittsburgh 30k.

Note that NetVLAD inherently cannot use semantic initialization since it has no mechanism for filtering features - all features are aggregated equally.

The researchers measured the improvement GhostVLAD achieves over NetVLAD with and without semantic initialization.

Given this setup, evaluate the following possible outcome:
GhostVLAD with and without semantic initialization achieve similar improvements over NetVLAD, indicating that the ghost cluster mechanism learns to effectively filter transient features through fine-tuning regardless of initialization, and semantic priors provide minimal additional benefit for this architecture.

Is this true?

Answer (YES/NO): NO